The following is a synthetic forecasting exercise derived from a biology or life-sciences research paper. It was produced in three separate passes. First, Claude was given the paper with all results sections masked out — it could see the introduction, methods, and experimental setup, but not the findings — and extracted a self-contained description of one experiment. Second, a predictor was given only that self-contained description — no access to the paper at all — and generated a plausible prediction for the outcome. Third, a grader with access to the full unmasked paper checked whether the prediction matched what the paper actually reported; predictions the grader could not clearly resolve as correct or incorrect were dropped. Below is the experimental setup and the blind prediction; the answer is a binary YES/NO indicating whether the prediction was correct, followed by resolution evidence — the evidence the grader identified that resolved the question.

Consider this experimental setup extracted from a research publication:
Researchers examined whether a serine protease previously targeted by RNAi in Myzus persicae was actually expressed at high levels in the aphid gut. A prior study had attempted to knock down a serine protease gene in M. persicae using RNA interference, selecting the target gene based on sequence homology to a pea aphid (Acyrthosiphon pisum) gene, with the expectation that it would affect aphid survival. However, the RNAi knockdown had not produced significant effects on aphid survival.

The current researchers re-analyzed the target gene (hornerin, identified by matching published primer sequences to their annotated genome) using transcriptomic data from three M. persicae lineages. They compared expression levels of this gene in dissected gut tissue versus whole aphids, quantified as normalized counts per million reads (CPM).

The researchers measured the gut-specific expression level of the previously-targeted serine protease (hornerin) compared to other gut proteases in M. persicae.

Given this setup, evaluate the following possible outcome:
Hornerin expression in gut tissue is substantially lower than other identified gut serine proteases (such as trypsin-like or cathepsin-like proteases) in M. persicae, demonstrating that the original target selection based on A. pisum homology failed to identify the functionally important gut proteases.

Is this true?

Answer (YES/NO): YES